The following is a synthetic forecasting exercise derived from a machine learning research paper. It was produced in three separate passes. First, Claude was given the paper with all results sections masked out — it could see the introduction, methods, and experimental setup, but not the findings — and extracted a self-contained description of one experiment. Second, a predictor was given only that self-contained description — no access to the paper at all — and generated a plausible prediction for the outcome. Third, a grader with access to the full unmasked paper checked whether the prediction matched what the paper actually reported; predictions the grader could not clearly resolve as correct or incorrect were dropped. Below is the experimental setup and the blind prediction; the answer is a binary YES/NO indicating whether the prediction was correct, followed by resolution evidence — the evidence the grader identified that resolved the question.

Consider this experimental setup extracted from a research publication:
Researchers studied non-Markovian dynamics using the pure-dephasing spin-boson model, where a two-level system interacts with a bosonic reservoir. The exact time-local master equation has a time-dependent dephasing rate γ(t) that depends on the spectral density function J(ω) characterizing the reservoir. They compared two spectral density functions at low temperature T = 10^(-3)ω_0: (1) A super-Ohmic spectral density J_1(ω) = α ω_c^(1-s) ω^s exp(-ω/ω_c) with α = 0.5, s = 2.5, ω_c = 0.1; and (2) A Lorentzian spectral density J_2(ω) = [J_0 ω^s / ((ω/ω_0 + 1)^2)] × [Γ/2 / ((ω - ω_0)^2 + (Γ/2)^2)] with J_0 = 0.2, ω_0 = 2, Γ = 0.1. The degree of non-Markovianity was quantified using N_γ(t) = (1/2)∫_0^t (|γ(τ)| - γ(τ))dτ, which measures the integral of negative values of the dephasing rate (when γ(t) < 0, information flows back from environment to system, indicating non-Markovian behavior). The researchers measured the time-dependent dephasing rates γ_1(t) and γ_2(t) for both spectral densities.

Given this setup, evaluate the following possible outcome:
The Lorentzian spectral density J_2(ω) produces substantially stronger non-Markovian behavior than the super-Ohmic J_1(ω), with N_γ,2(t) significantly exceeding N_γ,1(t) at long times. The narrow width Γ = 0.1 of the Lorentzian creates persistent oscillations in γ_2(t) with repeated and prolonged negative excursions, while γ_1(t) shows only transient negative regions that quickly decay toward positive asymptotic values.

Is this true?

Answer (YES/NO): NO